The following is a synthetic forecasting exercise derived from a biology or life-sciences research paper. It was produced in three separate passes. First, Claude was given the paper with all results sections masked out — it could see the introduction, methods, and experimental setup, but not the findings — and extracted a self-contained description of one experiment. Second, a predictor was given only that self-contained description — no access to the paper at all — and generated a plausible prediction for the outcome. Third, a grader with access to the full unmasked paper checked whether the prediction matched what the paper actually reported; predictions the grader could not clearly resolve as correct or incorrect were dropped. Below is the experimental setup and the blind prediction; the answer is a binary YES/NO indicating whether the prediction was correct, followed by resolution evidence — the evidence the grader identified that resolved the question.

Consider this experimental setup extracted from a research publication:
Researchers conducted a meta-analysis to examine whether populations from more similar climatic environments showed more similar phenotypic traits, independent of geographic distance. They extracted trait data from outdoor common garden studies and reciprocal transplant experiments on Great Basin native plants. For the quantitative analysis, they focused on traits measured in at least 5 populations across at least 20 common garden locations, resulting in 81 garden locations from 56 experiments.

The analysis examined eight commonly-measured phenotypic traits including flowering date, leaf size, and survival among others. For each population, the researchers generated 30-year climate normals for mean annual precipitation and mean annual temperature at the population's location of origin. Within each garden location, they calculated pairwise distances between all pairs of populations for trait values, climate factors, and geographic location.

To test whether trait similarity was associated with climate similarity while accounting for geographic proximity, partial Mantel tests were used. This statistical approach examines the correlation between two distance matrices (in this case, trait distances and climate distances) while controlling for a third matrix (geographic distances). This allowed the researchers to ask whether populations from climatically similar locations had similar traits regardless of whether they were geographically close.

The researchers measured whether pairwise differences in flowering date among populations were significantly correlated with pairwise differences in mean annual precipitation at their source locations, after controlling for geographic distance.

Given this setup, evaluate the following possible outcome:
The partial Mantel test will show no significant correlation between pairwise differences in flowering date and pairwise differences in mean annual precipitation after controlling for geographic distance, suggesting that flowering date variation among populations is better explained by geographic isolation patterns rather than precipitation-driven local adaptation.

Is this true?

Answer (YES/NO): NO